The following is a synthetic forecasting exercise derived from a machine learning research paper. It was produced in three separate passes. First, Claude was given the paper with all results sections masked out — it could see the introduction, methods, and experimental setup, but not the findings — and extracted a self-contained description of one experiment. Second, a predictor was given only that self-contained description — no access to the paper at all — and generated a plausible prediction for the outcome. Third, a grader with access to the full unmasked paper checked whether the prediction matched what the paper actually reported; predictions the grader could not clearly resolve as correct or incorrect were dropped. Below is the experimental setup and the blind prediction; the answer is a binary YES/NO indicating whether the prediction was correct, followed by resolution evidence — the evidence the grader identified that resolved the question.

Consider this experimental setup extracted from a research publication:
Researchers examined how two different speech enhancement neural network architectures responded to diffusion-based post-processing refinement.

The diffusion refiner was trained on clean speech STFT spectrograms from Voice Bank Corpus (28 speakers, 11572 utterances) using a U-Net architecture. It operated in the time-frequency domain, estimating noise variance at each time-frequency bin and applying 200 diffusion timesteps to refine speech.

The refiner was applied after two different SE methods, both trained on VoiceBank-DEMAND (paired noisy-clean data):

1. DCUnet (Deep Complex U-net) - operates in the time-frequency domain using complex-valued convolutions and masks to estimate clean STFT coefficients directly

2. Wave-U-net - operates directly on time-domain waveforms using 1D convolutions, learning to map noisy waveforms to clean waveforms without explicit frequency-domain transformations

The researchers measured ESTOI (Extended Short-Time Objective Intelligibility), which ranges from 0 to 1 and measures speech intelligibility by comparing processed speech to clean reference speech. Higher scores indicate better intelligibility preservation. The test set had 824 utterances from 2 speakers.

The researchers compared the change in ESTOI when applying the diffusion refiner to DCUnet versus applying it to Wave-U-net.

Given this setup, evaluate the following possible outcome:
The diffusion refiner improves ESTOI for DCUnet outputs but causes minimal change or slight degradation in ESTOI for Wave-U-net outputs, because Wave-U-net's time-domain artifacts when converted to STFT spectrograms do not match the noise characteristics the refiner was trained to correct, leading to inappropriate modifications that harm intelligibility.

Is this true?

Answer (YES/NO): NO